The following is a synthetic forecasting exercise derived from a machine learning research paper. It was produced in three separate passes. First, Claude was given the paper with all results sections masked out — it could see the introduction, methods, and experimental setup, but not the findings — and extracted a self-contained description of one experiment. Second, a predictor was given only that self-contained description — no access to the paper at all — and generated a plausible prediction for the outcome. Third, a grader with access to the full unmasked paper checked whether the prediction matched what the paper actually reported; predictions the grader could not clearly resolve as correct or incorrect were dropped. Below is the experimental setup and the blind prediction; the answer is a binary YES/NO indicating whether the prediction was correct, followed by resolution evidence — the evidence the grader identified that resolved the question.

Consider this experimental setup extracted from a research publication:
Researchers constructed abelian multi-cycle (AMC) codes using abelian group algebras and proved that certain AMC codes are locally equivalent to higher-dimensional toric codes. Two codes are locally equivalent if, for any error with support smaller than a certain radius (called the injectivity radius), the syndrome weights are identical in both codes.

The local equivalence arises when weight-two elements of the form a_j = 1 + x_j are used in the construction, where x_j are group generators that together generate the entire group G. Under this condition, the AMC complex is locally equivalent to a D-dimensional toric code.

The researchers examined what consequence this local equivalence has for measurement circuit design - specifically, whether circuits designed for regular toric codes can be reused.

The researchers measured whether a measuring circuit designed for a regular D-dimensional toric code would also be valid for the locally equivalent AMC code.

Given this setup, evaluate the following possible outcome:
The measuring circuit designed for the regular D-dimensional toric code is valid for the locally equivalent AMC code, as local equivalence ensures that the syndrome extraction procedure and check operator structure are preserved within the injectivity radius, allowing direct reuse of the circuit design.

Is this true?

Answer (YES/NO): YES